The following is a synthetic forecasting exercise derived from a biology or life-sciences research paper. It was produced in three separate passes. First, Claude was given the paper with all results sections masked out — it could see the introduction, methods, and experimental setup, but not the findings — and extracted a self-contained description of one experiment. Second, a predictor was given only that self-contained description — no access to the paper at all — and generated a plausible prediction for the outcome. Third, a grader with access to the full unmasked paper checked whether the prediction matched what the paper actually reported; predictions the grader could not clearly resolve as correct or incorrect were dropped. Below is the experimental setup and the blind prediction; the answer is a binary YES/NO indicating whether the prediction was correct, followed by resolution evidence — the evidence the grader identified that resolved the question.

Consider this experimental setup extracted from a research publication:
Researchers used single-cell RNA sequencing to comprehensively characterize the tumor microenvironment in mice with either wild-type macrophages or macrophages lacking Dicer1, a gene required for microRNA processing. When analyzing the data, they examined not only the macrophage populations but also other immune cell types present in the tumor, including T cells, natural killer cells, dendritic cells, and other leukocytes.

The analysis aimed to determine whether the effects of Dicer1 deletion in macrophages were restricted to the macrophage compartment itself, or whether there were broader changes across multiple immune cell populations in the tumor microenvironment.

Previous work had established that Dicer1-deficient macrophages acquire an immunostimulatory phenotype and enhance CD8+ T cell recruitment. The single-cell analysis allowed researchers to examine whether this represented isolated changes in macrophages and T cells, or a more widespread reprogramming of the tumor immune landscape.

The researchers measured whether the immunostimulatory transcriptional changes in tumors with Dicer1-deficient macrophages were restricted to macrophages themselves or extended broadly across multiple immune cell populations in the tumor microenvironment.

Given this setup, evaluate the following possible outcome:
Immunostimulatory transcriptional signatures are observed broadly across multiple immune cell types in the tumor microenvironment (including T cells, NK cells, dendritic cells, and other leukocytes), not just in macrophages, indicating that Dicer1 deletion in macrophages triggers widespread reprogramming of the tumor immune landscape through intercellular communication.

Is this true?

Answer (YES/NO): YES